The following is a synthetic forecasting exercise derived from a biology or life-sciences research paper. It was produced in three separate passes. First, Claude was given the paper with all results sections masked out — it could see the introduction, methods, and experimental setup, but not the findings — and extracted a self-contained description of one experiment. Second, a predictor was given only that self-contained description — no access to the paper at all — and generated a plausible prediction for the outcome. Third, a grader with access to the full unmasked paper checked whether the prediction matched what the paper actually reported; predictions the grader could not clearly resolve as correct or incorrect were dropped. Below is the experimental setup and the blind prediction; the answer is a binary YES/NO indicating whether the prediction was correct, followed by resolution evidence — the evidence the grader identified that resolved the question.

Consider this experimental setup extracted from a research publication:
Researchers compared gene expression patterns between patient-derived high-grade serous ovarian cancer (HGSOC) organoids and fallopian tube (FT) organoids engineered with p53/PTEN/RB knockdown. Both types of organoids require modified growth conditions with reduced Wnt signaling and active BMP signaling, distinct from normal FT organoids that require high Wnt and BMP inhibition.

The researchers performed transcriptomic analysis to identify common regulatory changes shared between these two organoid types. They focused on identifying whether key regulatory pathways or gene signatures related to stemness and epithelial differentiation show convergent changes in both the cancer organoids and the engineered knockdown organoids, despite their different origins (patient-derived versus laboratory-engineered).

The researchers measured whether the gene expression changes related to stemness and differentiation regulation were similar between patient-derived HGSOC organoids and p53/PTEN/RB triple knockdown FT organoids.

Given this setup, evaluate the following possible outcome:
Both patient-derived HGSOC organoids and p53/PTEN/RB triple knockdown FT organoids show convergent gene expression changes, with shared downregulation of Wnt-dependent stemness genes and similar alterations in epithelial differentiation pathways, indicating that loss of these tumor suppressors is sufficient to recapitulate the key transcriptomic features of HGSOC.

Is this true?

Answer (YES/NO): YES